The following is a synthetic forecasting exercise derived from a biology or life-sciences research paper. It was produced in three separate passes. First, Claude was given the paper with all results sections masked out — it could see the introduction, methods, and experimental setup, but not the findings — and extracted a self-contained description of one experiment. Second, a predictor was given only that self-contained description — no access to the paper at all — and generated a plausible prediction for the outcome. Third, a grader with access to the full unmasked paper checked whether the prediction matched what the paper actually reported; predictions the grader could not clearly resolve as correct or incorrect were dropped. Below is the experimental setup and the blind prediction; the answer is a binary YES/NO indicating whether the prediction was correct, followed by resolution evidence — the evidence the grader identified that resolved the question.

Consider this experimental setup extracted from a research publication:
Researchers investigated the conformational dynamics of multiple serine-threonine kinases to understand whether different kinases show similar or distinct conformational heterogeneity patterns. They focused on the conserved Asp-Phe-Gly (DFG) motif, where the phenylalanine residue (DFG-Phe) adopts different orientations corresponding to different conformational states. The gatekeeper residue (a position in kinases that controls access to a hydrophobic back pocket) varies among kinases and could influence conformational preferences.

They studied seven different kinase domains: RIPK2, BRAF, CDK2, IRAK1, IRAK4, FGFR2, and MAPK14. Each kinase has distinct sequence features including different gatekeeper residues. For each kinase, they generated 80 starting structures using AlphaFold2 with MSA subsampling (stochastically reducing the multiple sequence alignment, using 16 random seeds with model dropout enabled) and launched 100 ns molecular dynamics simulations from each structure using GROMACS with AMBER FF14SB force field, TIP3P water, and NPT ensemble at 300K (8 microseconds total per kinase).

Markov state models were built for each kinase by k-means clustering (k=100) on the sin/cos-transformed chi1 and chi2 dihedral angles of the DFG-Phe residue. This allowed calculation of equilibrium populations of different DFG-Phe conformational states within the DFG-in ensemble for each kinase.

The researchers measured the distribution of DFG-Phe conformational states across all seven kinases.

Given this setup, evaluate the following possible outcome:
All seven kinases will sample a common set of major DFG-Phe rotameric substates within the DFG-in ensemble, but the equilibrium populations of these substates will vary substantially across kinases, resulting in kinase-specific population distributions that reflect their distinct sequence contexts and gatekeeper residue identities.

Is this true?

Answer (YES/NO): YES